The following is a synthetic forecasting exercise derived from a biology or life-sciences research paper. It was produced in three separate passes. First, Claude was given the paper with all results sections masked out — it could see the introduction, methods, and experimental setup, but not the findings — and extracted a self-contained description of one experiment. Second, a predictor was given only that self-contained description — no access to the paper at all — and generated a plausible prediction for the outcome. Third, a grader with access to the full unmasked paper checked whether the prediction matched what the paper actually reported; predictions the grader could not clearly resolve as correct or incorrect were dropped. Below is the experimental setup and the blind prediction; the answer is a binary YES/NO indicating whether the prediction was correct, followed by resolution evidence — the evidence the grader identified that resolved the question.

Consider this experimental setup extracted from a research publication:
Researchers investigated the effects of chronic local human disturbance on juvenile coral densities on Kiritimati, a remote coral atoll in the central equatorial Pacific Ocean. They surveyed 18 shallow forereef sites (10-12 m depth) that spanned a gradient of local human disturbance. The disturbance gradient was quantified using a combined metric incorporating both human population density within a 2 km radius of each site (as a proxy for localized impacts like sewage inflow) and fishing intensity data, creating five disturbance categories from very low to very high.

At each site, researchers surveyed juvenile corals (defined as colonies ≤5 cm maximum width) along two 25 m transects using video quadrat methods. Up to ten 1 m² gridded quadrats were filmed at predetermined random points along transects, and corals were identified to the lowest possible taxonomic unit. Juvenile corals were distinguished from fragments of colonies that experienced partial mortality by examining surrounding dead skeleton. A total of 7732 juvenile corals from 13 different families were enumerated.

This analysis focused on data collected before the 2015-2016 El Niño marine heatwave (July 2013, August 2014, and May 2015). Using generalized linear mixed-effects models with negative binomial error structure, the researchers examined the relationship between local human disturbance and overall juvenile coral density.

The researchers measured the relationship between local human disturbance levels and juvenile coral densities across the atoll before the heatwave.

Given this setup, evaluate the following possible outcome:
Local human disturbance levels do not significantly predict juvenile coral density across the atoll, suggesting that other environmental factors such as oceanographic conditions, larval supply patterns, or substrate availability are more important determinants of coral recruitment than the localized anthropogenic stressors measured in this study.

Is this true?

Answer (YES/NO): NO